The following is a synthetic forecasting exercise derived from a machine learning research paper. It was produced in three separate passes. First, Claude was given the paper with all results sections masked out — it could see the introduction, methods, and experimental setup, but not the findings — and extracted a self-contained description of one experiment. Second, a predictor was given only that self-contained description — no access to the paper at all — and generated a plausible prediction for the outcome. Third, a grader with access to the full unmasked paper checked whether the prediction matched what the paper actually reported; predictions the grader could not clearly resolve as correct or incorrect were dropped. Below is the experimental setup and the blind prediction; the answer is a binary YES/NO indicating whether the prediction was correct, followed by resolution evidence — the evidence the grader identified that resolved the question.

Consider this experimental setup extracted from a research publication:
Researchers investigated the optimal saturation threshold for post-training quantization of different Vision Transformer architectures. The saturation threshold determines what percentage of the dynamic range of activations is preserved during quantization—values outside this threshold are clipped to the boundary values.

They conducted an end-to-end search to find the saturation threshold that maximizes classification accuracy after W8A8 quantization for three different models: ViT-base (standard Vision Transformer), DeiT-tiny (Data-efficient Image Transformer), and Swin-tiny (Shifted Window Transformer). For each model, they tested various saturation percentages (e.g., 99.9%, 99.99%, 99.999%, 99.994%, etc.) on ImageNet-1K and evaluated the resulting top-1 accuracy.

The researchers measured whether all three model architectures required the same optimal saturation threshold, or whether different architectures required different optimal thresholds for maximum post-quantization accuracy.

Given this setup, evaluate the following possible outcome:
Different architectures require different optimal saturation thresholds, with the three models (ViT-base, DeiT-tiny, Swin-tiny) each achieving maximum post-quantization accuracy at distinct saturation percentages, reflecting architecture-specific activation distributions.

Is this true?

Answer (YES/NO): NO